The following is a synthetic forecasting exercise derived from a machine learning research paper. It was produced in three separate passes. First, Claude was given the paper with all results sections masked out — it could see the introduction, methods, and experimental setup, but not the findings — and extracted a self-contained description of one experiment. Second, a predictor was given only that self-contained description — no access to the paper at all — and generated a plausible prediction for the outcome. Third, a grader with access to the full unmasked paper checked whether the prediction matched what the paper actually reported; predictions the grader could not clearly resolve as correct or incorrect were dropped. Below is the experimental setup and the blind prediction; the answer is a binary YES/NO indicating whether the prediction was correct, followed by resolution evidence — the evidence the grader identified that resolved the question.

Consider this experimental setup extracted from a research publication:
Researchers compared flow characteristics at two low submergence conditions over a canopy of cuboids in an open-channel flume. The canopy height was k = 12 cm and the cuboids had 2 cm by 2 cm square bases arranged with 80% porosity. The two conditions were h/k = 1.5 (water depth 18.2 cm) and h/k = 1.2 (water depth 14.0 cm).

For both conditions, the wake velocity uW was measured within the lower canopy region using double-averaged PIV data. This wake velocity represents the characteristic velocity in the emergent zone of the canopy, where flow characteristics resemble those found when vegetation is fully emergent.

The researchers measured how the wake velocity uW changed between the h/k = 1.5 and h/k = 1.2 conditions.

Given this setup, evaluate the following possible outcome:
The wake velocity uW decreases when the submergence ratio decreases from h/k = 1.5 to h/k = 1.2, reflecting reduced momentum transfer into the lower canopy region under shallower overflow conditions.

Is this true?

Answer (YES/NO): NO